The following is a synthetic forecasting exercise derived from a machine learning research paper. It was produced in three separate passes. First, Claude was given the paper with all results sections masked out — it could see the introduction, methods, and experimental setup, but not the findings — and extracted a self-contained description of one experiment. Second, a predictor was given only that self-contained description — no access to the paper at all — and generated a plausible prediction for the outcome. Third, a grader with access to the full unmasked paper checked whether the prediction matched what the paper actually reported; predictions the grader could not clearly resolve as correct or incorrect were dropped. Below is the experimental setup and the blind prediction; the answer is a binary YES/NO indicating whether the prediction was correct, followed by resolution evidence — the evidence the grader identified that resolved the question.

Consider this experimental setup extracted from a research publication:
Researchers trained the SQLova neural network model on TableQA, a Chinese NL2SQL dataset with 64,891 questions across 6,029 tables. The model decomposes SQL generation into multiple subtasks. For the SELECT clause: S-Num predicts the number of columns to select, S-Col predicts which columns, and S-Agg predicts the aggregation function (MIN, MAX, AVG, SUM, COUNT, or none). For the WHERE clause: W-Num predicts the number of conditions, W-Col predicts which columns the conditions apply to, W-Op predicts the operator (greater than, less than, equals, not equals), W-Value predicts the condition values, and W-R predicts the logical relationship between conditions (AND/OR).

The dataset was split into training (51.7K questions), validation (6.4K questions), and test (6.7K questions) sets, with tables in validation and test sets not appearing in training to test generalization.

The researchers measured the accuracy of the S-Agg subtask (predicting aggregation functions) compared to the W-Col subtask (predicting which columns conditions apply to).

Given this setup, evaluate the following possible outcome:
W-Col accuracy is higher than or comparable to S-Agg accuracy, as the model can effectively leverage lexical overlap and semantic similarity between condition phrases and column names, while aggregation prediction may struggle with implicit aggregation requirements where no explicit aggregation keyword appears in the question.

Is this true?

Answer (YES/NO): NO